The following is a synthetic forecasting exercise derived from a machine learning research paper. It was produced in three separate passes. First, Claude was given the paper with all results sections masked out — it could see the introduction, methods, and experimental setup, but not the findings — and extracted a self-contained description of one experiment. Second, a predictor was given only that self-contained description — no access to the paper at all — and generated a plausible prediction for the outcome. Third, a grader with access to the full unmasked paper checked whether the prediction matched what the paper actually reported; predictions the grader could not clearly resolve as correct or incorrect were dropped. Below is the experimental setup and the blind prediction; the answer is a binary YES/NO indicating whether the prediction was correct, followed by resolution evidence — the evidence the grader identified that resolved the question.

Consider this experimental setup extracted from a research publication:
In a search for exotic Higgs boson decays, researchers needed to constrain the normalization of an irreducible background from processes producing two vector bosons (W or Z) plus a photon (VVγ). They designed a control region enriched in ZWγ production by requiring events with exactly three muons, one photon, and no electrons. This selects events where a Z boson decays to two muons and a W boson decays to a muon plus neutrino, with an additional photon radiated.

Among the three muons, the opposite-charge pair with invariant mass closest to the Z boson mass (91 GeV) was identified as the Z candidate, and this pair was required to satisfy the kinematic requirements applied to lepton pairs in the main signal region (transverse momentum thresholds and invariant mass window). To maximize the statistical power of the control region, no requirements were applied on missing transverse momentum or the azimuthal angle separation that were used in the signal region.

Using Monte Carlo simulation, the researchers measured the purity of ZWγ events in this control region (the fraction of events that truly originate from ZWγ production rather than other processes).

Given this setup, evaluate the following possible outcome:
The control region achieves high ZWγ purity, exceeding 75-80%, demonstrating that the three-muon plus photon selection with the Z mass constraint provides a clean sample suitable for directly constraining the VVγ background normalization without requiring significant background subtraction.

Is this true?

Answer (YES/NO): YES